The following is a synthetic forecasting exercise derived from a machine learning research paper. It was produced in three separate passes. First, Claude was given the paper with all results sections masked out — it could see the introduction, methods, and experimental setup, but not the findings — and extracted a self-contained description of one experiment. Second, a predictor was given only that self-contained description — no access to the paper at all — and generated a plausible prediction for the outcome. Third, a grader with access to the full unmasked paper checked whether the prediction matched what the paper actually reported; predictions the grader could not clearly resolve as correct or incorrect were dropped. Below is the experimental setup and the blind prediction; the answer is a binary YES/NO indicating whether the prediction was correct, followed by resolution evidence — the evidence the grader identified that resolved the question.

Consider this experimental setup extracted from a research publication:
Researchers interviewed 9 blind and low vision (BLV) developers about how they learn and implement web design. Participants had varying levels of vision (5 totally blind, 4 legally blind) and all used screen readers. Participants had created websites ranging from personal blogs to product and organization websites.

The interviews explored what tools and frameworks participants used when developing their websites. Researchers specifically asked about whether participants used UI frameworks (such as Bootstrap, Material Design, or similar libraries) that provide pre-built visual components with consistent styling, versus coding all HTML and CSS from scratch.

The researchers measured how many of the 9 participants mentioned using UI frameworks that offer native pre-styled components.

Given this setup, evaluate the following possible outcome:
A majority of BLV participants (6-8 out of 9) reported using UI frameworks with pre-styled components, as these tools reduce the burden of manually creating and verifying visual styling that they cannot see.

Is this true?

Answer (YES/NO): NO